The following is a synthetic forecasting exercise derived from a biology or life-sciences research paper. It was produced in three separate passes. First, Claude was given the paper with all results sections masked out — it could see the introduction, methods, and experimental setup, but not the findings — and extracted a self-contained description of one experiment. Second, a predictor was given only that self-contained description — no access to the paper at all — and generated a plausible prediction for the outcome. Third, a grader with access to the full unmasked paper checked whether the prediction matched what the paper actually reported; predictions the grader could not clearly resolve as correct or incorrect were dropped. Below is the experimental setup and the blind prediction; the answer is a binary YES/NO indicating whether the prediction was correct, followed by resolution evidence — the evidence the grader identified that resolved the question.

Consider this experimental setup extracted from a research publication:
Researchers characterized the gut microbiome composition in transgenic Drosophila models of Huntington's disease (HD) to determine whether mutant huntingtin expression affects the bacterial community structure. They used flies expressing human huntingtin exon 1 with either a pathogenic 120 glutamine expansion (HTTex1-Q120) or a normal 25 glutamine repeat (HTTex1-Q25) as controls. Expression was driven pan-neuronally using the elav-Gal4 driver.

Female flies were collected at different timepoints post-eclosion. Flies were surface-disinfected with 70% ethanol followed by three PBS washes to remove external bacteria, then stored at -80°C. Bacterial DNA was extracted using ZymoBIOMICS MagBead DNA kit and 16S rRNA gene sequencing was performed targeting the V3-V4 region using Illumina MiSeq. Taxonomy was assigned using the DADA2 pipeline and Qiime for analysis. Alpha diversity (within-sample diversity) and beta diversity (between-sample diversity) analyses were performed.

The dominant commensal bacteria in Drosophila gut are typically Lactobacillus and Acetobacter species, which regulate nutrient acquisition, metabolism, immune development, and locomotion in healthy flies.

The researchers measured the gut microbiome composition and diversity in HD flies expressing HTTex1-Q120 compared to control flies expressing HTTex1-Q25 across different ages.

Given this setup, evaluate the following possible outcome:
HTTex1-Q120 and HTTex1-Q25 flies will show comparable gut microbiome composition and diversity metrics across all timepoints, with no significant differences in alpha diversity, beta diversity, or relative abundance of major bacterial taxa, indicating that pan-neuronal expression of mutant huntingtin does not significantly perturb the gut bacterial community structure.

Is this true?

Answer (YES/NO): NO